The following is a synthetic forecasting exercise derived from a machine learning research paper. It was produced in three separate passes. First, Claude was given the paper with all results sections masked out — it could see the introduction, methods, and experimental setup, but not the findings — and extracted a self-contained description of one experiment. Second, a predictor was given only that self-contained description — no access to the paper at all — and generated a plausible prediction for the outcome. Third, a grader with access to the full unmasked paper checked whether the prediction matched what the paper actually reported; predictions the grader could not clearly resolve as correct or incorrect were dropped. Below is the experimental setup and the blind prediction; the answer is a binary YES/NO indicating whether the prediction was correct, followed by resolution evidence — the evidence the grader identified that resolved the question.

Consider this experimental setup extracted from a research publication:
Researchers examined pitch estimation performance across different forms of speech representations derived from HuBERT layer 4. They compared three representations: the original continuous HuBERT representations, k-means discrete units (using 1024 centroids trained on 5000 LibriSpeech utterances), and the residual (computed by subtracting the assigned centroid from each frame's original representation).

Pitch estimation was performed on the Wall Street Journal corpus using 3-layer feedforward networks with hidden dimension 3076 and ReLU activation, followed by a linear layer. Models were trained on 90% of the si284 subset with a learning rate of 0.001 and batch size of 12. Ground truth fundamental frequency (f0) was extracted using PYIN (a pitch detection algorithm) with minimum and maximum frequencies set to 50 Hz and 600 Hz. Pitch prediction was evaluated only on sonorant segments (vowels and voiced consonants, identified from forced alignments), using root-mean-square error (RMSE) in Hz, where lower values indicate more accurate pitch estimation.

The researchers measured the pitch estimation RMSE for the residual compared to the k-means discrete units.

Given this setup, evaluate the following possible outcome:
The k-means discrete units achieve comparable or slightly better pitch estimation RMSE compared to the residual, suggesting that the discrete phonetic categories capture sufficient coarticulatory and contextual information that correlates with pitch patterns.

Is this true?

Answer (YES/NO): NO